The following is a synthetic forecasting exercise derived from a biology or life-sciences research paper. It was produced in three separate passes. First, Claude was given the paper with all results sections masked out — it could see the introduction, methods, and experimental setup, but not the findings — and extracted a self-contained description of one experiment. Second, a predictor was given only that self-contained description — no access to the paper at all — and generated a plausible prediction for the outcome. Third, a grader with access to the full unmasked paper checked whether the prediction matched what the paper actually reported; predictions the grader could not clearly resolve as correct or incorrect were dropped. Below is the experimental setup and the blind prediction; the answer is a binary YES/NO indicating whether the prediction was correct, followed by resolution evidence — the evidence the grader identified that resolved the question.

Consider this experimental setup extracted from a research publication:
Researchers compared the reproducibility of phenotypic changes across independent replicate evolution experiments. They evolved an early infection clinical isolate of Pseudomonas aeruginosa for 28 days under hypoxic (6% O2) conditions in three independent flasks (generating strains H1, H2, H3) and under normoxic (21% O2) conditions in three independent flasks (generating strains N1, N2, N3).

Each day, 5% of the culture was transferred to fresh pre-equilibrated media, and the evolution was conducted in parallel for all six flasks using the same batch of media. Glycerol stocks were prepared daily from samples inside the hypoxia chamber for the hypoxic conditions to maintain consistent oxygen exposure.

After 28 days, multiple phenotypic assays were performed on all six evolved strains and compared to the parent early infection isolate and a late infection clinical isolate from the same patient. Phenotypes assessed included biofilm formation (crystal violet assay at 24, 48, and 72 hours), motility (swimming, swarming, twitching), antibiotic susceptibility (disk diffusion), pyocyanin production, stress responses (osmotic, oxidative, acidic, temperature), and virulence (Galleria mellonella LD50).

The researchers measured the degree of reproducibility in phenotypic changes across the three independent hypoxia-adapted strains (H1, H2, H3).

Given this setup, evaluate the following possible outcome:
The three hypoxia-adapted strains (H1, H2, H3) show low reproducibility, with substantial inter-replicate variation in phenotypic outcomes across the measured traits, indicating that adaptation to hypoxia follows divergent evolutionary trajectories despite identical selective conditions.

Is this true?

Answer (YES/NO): YES